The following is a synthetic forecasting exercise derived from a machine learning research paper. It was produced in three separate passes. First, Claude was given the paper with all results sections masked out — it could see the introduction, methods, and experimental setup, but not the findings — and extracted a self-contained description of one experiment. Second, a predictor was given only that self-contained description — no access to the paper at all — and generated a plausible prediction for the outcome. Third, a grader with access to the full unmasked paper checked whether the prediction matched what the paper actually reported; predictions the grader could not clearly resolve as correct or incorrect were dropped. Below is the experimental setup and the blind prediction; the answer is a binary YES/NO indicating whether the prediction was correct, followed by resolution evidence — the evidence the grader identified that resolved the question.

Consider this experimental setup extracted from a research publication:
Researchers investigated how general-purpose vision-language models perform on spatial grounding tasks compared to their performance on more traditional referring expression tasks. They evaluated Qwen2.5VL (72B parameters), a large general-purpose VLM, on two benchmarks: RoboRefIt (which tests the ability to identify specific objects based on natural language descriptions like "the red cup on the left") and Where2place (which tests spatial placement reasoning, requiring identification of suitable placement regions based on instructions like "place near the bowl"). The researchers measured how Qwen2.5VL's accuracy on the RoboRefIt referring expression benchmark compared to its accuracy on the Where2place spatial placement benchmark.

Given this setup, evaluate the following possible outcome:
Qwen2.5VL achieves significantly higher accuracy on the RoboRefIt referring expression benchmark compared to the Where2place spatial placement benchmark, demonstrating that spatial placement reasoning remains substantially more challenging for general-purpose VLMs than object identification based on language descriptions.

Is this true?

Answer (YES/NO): YES